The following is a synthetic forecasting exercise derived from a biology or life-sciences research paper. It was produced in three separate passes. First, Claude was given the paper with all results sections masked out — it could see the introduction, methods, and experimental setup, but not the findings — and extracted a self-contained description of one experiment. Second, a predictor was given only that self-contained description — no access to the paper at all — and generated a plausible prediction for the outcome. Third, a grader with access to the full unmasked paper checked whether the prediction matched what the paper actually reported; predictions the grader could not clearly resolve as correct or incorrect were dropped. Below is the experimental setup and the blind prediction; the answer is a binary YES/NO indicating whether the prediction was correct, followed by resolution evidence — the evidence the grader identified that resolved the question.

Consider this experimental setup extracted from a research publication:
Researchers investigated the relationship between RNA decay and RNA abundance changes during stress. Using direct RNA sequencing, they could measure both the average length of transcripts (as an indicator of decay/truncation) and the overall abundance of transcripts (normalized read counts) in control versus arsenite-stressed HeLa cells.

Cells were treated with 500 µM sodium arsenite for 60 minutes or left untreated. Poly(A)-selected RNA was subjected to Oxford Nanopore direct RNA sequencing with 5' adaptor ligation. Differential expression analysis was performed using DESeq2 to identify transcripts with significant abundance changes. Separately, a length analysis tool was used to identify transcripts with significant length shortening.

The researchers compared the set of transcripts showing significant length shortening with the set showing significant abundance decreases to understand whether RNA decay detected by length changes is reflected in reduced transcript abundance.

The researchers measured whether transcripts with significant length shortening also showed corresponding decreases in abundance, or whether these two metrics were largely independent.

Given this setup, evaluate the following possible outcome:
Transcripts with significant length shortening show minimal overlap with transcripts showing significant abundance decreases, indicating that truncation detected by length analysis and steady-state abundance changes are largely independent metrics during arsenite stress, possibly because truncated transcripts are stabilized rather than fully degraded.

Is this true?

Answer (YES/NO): YES